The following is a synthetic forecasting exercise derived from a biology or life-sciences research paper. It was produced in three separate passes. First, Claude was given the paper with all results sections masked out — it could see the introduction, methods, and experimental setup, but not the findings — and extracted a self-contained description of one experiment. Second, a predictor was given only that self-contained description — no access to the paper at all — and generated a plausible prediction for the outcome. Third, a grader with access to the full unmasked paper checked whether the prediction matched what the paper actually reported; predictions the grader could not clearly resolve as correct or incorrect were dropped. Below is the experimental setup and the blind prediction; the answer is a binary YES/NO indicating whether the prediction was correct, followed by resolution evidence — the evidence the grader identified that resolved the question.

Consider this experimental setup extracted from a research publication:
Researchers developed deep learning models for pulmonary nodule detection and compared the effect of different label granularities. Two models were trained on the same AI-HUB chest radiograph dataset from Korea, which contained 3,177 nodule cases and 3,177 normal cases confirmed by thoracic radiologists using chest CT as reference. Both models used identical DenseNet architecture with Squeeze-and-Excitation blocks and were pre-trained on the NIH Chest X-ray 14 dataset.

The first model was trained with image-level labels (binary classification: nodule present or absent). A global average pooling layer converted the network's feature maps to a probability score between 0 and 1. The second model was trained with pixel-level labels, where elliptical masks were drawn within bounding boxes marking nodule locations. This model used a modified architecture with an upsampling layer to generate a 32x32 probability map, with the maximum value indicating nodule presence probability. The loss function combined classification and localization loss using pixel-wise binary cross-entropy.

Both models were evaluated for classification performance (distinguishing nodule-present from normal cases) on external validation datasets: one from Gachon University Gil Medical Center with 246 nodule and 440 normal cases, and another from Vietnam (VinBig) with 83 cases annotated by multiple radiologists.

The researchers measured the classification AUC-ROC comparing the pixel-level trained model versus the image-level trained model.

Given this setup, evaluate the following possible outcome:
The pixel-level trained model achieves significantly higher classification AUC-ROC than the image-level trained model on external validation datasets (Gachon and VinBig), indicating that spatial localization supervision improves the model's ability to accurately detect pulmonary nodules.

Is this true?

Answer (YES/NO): YES